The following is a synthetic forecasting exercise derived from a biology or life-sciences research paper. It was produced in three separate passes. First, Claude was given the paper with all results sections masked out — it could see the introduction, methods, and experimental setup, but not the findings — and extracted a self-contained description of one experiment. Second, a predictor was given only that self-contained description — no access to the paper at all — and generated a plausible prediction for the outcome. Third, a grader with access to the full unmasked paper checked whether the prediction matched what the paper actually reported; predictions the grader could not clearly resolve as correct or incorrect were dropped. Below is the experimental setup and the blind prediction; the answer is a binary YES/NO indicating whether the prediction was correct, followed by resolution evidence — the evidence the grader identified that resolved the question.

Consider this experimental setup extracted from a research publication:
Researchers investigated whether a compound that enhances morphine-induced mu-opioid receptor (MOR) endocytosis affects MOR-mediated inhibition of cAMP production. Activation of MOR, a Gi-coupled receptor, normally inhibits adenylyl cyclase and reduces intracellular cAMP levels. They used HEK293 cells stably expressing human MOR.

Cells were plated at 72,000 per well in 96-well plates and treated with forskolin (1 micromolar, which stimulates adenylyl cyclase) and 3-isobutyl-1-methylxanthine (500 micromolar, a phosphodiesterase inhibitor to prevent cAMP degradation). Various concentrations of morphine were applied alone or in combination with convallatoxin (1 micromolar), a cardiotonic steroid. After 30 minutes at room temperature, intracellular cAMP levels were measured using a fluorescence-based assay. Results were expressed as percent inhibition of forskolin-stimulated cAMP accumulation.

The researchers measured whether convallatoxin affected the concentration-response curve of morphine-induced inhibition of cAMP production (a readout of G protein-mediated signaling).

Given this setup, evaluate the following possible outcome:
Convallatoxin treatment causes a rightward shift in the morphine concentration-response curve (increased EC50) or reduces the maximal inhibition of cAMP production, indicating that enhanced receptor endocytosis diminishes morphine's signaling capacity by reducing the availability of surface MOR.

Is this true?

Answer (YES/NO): NO